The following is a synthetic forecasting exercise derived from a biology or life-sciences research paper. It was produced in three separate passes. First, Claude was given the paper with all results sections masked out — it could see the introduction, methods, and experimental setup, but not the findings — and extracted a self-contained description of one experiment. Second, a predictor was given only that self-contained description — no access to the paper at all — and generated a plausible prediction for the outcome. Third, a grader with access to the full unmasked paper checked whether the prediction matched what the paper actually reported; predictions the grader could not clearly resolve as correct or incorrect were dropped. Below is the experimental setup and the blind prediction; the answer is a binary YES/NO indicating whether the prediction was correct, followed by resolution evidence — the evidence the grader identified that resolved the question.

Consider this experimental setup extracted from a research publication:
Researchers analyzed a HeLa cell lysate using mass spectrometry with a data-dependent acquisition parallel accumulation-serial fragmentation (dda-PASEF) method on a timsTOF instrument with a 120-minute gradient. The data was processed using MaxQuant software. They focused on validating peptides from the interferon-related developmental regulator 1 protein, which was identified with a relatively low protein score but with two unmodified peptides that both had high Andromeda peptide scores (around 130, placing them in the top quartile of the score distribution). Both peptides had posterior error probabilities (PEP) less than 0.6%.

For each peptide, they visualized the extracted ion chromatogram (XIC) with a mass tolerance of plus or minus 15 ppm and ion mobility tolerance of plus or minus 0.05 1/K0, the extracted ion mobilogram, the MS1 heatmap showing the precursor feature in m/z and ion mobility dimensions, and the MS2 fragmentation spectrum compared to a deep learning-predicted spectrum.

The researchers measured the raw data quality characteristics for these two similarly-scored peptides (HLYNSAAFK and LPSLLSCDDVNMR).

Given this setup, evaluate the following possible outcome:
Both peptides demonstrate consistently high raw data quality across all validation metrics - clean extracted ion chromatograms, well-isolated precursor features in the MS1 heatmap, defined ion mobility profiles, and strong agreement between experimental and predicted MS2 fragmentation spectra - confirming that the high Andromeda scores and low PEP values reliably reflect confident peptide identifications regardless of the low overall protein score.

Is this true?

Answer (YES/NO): NO